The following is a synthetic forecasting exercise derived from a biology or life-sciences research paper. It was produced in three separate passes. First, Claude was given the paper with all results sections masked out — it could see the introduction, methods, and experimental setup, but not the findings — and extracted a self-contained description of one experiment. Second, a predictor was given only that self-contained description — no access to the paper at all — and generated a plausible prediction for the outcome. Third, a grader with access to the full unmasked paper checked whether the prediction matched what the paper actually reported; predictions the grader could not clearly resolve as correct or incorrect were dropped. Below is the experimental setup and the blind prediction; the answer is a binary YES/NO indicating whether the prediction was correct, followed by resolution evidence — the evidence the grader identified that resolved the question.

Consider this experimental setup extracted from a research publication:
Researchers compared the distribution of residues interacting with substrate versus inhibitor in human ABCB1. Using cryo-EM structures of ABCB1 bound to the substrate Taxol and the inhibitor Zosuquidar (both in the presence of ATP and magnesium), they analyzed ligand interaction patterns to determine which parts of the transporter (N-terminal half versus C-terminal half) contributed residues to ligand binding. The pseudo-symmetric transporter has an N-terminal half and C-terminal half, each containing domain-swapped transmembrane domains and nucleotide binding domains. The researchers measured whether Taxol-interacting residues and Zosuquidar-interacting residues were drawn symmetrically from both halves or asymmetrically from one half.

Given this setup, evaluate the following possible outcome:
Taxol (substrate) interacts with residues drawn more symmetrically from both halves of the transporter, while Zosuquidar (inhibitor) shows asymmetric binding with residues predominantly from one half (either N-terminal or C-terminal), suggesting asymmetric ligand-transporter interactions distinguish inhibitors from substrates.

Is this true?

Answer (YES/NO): NO